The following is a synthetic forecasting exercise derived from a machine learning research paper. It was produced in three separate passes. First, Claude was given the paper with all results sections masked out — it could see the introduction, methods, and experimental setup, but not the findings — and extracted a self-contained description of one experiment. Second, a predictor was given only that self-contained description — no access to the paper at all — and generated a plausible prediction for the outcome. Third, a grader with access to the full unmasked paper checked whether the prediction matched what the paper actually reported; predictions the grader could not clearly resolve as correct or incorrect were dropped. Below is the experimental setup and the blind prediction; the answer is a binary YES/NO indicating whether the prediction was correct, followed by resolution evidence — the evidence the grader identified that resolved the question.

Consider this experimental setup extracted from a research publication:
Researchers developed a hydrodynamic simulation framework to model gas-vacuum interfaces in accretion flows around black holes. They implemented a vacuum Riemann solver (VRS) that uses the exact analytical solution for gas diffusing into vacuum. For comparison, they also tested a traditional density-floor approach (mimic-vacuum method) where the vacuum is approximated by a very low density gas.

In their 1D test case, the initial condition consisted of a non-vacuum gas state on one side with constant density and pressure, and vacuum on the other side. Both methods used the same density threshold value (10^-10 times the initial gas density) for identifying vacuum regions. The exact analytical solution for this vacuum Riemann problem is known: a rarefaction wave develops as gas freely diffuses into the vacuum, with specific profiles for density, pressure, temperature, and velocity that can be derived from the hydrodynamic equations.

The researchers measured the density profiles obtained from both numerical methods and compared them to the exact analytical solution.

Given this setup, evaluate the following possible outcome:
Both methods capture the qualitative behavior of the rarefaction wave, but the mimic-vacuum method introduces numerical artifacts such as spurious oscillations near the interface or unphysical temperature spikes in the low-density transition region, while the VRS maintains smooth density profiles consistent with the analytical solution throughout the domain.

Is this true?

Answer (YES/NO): YES